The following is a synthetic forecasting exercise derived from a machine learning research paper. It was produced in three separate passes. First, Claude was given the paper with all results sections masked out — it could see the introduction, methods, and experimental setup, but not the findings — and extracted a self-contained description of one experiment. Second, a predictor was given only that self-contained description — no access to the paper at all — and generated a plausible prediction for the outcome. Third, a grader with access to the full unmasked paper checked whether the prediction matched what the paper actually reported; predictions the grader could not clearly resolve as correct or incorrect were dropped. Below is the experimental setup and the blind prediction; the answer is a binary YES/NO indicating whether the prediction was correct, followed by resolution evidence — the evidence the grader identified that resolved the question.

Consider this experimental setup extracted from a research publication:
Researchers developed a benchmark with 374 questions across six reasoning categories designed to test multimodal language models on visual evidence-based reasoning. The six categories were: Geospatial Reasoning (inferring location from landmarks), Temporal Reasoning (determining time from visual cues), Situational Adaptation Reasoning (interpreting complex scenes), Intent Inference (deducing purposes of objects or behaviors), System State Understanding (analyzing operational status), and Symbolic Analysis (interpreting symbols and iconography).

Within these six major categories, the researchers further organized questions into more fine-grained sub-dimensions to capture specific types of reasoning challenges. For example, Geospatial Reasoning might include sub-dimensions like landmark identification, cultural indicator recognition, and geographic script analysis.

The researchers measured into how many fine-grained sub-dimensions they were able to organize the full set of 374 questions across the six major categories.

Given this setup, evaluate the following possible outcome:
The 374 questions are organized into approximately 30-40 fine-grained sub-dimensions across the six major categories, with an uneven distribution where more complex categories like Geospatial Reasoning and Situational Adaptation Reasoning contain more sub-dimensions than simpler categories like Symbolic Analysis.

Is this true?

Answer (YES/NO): NO